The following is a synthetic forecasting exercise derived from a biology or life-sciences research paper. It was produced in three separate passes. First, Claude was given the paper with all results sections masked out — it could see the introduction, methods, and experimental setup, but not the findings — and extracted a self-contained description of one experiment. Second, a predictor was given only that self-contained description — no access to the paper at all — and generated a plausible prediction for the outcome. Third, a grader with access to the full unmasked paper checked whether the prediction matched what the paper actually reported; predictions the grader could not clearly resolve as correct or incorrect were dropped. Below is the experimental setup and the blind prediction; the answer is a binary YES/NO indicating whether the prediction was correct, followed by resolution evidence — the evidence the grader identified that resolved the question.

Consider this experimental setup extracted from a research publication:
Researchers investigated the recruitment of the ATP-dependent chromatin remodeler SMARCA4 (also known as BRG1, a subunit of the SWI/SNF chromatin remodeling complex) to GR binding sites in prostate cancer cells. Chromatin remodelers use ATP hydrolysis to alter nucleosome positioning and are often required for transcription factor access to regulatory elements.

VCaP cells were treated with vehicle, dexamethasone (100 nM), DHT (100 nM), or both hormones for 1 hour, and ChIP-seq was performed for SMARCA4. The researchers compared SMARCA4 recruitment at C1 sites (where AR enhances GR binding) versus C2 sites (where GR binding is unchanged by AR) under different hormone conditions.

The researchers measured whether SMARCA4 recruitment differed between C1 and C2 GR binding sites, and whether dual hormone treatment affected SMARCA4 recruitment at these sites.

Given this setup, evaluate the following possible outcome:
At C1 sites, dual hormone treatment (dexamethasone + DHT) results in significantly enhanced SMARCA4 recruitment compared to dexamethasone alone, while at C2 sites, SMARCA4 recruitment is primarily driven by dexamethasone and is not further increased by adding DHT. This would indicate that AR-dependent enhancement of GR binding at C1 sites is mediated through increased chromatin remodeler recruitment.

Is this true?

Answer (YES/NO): NO